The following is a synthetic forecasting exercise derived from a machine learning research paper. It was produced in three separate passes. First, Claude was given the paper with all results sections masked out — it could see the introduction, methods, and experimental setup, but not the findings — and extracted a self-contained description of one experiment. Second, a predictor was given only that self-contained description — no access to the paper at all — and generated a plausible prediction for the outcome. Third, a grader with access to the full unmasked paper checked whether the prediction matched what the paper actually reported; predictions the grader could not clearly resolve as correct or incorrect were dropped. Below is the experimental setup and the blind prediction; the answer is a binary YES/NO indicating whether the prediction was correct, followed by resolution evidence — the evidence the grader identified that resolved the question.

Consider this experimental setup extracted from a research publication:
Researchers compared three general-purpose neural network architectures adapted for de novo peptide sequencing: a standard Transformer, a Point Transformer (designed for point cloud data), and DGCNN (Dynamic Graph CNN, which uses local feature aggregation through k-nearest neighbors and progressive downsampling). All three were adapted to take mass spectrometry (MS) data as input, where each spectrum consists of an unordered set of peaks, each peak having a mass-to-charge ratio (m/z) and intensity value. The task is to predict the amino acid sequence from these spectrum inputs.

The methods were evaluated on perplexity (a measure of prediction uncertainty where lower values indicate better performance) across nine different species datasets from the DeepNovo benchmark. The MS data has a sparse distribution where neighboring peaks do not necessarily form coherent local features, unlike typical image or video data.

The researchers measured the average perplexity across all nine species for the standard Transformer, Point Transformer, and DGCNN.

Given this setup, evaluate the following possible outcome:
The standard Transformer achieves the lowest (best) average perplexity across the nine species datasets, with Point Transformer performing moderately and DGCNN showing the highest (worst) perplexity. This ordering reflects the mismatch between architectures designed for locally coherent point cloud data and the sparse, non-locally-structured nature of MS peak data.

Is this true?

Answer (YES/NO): NO